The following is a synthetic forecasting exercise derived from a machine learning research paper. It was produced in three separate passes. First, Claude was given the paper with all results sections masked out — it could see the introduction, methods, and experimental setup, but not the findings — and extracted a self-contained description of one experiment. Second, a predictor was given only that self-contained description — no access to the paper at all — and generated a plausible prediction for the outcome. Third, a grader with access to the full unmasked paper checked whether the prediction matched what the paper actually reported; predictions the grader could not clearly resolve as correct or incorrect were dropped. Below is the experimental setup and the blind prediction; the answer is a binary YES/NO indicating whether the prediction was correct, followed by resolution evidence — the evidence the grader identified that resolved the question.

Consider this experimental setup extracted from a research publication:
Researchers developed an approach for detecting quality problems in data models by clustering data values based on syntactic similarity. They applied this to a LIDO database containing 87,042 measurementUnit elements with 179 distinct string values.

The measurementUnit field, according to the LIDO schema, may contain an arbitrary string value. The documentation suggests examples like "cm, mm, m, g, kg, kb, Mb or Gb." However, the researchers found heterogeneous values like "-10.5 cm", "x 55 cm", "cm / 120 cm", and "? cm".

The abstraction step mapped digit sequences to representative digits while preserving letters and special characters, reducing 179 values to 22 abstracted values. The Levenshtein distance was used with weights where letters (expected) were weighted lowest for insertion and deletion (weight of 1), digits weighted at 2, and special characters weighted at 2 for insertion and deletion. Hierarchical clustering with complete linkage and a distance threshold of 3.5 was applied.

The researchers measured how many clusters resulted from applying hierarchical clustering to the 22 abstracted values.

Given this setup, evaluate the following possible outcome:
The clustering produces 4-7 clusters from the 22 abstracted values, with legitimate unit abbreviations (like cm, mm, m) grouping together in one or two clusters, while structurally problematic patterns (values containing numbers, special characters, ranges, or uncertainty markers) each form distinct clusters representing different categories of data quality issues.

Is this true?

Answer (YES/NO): NO